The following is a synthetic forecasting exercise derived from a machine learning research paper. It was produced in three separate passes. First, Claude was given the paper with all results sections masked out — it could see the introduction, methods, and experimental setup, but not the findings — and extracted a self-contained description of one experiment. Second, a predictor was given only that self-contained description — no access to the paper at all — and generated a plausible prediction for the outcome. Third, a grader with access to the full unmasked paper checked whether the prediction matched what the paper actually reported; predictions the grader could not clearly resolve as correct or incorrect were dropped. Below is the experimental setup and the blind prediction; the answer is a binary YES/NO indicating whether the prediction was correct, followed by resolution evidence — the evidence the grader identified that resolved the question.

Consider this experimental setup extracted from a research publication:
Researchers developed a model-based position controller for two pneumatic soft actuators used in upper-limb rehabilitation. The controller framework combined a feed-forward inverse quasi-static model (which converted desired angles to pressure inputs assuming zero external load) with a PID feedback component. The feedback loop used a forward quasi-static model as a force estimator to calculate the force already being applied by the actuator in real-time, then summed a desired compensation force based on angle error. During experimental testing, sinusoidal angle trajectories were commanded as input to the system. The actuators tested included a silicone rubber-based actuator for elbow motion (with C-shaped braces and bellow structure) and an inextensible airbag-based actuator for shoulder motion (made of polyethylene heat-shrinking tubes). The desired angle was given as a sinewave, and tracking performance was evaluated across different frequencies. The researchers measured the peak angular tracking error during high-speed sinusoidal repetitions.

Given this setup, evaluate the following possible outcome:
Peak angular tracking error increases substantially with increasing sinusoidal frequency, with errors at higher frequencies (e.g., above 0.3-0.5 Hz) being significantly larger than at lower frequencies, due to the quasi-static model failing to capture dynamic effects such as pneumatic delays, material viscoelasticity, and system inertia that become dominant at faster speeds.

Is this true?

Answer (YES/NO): YES